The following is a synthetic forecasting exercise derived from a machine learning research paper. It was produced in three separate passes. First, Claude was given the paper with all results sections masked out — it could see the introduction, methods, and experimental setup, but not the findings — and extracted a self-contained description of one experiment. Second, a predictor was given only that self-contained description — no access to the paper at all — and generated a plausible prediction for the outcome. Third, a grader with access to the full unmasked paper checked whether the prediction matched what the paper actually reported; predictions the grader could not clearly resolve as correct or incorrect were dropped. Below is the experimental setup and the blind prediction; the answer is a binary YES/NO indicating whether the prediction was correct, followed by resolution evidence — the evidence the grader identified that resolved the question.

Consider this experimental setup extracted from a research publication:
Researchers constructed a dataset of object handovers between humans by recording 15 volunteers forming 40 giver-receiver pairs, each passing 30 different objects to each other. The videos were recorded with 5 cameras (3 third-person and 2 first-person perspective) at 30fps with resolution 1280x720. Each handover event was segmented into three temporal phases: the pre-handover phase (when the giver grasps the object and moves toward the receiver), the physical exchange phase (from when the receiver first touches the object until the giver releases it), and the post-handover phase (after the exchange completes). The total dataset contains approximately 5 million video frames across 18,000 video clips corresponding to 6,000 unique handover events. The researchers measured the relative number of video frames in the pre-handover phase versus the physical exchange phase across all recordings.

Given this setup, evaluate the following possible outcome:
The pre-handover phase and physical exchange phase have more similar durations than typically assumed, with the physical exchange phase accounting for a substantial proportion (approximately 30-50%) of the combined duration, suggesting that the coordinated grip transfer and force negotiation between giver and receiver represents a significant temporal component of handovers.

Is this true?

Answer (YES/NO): NO